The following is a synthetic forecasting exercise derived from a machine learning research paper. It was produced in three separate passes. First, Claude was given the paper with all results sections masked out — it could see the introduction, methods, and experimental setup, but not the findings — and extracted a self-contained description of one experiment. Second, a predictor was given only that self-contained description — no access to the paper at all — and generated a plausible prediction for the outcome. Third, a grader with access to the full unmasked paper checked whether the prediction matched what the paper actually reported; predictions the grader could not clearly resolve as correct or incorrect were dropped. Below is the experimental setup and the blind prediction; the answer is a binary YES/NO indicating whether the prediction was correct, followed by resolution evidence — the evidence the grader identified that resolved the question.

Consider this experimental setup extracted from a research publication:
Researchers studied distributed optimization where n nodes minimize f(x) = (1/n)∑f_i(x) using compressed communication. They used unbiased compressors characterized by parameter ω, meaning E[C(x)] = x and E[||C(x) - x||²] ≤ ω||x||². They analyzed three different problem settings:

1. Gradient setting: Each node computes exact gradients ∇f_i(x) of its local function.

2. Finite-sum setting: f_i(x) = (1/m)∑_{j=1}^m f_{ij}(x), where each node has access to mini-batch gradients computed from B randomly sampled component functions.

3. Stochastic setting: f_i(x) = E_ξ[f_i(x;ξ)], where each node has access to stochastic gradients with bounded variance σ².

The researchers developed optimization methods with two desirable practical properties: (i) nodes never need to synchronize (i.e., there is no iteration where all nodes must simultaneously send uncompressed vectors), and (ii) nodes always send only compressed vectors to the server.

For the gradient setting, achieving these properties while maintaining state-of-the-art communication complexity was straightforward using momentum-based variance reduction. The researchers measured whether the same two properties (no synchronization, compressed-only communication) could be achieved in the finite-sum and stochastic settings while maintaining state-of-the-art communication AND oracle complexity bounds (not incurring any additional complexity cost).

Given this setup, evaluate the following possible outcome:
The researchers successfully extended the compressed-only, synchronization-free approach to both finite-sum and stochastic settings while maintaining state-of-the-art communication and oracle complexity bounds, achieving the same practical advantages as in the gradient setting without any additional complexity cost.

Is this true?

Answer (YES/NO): NO